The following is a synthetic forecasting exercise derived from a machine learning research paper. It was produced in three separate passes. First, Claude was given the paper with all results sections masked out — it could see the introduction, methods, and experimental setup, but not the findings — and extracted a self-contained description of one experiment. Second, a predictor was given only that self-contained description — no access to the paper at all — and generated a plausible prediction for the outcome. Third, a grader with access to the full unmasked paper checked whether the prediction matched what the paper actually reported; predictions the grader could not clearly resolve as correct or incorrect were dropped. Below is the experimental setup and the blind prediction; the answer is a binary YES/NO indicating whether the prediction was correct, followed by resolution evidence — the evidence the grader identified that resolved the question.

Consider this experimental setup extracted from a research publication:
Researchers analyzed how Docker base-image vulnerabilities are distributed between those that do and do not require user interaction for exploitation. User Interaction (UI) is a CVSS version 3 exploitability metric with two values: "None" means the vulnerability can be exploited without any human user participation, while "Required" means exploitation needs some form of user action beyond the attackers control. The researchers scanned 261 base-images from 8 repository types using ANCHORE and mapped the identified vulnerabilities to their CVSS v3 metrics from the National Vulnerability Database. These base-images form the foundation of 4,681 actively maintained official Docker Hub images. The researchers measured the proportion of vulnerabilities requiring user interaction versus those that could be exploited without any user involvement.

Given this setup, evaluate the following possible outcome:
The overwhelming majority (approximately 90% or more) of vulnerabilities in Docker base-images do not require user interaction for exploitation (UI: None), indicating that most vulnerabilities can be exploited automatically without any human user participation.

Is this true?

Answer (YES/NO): NO